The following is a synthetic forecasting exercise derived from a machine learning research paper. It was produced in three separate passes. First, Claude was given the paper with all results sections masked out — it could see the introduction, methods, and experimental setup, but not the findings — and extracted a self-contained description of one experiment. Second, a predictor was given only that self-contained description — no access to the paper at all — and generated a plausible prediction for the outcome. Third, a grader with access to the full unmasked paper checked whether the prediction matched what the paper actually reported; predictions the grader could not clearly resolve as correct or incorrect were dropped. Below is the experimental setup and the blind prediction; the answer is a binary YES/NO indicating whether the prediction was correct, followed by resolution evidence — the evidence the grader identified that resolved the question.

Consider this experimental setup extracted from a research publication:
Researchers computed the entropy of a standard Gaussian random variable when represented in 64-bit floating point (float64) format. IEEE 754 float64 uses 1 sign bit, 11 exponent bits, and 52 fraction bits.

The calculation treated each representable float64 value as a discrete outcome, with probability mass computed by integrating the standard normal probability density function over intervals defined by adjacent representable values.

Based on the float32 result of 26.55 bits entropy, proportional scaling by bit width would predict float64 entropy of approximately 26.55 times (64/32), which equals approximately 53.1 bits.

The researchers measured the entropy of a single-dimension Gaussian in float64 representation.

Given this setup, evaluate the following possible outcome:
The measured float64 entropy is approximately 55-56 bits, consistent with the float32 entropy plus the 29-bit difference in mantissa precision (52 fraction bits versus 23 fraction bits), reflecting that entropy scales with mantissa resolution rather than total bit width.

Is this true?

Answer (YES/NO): YES